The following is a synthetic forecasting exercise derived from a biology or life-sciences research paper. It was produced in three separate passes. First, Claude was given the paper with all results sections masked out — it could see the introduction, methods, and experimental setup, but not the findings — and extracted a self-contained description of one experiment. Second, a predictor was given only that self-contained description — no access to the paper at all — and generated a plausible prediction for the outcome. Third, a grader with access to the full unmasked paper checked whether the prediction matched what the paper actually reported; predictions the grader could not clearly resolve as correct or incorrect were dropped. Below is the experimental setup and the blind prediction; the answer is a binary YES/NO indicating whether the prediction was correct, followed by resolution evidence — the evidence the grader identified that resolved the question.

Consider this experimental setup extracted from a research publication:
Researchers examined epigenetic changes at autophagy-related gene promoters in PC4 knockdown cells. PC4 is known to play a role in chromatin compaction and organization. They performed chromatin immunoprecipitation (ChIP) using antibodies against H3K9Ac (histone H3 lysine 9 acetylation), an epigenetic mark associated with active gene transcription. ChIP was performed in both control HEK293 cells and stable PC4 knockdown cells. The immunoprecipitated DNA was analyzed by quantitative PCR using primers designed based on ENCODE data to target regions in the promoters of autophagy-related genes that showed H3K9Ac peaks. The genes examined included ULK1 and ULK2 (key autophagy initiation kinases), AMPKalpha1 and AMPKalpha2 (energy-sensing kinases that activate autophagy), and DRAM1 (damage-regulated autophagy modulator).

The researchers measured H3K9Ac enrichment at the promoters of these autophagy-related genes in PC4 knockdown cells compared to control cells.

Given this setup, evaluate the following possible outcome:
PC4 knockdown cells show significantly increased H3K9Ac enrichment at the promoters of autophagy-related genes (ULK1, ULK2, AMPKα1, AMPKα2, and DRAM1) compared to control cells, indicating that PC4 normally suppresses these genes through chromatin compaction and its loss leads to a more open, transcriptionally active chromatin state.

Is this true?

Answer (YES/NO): YES